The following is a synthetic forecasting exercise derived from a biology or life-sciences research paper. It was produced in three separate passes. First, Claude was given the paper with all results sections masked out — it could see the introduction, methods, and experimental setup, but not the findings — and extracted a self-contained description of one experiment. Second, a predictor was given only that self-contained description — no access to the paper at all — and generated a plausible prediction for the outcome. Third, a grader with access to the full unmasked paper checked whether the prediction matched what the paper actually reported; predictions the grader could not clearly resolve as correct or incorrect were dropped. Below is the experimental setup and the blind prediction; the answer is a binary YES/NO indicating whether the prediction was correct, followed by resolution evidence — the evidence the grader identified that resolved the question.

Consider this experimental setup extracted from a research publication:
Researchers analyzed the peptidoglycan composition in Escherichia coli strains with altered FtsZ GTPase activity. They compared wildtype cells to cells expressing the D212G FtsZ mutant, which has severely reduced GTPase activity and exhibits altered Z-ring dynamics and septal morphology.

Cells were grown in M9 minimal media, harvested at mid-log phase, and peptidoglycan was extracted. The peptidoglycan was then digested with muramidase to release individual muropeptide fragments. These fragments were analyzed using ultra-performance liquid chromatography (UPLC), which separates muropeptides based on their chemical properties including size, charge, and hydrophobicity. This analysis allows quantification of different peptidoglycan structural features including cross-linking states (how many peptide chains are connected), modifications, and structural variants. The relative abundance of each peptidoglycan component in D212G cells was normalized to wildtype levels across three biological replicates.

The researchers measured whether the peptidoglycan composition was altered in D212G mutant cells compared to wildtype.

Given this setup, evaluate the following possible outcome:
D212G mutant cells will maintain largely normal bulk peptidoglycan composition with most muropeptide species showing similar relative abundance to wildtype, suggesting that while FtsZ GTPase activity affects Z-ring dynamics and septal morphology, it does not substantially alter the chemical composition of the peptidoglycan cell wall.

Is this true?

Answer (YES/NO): NO